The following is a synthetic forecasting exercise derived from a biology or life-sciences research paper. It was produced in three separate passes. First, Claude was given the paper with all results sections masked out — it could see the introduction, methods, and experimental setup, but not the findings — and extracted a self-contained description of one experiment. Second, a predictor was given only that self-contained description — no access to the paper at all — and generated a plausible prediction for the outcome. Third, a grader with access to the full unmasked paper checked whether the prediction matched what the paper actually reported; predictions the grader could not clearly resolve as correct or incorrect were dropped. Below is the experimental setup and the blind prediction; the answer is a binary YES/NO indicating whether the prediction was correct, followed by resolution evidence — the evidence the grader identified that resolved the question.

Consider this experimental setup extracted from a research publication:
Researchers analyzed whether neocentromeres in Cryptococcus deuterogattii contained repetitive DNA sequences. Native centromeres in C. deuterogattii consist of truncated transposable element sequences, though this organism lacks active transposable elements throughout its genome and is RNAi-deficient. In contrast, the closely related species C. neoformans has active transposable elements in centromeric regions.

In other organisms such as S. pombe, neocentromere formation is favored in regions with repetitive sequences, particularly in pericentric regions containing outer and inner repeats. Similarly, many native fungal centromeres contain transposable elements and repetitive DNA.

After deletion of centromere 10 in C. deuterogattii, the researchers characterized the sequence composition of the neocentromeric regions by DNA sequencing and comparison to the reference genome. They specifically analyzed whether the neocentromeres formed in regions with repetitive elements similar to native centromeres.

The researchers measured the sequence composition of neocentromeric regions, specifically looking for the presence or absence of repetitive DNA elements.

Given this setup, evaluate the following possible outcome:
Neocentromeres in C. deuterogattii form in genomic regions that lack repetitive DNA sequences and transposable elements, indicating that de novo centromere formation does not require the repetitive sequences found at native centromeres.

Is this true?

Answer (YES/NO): YES